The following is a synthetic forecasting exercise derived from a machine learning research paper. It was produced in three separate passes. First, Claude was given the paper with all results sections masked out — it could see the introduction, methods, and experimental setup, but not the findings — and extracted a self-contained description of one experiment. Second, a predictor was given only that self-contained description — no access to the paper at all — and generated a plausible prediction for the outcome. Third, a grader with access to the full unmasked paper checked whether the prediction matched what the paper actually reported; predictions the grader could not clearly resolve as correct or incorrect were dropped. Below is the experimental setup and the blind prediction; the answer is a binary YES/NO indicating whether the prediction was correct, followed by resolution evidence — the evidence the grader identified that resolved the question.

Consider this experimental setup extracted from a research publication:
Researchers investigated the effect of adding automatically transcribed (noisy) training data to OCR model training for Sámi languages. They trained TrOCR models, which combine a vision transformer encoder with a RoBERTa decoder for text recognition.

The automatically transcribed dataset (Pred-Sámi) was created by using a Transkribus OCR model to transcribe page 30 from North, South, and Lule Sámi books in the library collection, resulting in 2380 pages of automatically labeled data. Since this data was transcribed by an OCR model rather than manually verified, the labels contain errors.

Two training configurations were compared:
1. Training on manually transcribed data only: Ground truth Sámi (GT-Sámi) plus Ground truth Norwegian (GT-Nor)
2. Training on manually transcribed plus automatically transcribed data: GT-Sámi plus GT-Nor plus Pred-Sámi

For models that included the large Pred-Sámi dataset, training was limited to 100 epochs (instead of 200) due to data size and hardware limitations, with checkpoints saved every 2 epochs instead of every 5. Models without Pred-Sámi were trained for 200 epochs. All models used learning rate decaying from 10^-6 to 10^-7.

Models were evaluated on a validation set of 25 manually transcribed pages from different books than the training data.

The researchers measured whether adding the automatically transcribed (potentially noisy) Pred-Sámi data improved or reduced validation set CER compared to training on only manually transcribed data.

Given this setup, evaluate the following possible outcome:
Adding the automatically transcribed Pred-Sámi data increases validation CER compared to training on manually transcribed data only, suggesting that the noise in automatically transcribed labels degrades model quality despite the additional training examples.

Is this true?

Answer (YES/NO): NO